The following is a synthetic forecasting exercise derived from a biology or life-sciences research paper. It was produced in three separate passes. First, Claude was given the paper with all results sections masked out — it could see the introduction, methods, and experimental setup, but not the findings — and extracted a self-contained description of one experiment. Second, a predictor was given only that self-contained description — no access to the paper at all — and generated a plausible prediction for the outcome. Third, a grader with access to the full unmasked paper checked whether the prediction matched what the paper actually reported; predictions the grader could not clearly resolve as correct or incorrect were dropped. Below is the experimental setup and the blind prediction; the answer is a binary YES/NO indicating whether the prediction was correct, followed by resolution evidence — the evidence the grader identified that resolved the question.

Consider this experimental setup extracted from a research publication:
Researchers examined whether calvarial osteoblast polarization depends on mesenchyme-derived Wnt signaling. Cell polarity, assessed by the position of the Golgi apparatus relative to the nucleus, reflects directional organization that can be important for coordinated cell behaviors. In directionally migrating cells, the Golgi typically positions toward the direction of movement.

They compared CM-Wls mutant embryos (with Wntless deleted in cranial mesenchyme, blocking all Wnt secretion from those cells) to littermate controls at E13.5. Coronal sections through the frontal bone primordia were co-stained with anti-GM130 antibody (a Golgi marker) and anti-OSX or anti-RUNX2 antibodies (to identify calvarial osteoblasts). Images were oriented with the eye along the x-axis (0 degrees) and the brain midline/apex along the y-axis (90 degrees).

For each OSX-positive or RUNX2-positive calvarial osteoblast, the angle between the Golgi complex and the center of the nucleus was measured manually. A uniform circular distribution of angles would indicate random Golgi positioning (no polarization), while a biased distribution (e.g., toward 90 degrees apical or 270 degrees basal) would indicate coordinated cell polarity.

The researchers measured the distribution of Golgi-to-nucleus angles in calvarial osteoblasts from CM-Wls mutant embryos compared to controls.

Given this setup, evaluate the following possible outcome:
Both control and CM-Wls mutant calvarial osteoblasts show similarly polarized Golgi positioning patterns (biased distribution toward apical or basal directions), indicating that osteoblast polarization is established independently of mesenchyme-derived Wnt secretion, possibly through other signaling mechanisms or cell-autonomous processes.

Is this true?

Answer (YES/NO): NO